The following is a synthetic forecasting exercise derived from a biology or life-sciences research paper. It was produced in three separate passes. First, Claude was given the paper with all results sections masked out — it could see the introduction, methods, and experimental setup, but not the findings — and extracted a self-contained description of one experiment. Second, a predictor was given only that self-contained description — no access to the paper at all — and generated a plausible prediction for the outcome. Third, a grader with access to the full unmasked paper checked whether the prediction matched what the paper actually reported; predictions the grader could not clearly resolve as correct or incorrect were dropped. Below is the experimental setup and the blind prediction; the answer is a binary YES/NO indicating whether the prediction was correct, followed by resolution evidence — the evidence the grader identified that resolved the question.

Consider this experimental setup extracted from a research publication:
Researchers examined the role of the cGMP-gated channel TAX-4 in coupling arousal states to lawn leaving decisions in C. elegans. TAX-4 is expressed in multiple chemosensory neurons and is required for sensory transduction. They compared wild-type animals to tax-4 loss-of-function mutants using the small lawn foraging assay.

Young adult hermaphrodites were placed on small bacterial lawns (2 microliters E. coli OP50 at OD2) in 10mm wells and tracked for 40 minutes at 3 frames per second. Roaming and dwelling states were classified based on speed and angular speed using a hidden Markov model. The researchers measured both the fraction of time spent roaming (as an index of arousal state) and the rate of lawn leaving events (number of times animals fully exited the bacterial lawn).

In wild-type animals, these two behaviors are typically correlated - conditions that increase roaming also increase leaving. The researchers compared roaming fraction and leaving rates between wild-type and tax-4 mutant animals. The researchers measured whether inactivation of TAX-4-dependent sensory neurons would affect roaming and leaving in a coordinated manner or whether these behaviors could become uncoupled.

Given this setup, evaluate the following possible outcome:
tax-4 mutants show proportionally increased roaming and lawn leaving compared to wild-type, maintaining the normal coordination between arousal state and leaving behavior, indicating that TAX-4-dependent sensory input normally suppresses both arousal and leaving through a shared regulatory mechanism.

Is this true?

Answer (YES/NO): NO